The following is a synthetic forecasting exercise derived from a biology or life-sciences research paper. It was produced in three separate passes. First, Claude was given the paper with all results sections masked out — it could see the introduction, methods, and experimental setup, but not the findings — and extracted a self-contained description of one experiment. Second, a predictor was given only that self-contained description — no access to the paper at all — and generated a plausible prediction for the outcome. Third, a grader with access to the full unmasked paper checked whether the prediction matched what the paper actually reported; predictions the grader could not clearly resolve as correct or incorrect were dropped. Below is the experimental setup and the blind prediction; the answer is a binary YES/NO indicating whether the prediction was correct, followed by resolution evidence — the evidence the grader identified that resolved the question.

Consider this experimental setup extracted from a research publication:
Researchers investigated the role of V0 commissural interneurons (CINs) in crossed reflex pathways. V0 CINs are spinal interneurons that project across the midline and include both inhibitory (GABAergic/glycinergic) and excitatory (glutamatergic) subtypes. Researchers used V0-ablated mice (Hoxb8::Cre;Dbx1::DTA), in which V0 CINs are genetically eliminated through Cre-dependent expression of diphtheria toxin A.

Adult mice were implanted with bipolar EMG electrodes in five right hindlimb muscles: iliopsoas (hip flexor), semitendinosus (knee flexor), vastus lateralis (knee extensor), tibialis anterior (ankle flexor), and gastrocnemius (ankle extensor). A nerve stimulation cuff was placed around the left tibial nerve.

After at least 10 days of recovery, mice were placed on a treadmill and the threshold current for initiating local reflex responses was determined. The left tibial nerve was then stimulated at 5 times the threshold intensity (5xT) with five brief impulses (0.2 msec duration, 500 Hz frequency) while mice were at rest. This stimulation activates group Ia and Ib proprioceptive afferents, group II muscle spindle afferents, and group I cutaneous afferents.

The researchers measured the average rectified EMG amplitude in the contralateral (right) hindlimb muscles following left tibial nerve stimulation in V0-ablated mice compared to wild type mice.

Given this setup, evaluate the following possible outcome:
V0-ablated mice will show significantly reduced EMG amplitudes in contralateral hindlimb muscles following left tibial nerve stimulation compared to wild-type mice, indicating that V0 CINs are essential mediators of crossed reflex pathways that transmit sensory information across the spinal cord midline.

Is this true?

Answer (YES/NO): NO